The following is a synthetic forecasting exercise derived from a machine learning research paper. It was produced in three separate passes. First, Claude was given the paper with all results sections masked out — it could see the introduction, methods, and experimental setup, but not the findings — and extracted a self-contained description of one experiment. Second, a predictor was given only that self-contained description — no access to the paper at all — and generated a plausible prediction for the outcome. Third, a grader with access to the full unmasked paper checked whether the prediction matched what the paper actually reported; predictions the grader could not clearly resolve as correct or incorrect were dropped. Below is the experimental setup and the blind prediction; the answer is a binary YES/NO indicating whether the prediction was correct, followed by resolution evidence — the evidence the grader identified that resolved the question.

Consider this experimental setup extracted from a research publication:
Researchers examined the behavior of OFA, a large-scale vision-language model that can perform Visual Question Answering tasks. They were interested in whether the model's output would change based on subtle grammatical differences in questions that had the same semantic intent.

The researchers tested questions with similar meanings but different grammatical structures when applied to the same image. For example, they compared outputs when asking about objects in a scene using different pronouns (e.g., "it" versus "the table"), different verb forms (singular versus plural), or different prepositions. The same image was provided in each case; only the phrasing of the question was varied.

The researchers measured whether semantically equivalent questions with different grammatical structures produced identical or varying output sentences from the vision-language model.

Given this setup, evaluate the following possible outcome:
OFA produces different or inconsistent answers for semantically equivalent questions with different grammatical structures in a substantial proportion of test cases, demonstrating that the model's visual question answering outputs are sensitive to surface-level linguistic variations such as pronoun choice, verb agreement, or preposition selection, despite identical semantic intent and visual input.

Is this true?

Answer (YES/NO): YES